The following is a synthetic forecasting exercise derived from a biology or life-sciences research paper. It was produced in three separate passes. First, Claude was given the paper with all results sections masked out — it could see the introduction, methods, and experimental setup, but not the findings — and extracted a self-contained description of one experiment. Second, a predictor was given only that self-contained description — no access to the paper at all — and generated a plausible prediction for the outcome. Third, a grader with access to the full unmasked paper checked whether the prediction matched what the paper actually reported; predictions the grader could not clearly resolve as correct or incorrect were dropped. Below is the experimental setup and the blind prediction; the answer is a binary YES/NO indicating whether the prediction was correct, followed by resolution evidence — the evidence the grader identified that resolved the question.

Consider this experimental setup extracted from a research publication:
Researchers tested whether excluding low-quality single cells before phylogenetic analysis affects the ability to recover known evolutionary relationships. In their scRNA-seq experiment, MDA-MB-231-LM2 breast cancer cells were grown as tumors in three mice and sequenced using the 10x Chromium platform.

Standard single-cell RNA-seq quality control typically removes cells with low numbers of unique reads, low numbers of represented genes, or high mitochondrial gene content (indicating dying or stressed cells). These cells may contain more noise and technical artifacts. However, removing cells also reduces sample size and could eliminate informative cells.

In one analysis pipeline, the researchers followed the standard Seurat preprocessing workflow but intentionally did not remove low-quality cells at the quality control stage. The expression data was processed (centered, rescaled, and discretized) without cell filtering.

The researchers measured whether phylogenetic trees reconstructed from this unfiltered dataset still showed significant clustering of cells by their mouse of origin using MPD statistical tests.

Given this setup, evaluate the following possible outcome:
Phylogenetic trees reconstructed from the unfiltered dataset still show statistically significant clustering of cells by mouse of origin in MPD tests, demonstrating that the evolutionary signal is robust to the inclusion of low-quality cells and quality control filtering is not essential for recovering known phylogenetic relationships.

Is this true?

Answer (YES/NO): YES